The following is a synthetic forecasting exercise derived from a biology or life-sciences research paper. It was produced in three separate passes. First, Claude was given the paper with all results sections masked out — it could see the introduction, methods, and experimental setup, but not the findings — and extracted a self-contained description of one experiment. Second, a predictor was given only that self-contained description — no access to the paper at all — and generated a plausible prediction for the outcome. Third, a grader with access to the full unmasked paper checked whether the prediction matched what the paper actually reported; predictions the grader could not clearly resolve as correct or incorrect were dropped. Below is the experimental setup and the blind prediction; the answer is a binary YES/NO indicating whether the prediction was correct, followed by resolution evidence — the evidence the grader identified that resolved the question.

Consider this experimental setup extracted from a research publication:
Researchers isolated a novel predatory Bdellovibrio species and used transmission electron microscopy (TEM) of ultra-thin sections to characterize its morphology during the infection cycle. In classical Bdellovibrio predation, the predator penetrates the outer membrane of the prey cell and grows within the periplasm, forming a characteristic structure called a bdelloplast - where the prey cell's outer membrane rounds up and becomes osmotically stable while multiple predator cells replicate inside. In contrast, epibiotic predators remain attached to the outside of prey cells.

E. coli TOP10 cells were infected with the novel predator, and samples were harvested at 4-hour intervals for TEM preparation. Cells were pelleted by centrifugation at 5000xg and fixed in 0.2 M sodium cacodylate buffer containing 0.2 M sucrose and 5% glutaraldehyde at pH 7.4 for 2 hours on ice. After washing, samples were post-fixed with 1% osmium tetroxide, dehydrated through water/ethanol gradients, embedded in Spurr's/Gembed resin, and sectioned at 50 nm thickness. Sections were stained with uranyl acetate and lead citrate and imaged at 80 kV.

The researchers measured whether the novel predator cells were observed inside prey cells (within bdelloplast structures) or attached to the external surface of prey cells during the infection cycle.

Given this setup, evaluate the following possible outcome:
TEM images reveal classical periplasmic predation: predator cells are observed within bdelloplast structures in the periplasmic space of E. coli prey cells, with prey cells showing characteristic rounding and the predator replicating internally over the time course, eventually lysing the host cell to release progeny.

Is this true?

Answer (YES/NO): NO